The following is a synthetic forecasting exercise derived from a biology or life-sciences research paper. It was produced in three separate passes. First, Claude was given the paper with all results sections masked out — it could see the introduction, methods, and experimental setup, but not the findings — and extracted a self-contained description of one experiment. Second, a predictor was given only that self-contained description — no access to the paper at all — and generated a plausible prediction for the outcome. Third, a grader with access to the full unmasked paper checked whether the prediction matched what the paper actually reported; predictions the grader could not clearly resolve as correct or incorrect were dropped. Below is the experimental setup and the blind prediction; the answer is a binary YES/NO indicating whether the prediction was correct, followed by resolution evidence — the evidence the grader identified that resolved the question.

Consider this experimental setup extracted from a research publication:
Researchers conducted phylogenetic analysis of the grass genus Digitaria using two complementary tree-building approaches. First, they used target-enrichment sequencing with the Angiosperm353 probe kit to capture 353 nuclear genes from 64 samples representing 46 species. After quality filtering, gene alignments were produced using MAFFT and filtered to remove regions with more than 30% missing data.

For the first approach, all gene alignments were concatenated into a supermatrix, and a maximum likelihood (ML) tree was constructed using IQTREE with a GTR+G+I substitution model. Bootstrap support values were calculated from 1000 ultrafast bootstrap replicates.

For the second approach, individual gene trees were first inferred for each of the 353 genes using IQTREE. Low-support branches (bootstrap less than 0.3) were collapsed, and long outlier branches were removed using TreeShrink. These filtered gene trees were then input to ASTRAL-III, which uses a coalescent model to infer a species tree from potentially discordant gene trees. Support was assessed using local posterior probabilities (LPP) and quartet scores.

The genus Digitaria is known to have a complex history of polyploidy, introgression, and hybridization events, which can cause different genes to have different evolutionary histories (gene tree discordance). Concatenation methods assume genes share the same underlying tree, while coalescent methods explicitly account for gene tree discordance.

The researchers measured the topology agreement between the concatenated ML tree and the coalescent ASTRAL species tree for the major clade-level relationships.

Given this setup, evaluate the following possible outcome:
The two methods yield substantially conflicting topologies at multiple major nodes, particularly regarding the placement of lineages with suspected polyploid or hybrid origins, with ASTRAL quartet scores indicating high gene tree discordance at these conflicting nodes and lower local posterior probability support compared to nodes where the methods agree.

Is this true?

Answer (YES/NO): NO